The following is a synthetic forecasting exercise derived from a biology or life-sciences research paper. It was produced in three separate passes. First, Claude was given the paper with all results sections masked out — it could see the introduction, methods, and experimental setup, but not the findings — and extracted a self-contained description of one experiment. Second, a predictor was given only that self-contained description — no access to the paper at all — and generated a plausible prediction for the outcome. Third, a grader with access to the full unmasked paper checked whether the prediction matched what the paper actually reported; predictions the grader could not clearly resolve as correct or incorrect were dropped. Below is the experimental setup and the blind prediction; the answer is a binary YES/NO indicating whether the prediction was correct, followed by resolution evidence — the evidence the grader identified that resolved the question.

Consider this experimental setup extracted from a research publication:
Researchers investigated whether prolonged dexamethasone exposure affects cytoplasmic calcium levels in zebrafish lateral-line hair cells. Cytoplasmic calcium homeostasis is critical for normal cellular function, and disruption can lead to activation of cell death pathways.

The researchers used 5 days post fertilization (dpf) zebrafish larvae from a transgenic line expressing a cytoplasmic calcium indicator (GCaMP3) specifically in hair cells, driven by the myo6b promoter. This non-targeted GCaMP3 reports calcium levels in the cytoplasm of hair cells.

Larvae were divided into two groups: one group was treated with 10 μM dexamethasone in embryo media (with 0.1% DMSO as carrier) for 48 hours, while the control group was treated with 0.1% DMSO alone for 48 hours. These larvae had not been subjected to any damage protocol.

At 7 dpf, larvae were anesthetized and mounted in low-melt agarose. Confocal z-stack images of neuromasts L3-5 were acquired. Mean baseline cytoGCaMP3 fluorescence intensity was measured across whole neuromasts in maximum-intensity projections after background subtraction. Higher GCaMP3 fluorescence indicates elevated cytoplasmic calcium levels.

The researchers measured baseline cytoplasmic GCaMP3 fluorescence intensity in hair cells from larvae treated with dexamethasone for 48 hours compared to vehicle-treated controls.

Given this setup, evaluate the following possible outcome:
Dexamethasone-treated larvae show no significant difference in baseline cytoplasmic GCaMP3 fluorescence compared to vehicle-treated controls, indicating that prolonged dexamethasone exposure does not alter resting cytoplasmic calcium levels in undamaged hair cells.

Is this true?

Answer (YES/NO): YES